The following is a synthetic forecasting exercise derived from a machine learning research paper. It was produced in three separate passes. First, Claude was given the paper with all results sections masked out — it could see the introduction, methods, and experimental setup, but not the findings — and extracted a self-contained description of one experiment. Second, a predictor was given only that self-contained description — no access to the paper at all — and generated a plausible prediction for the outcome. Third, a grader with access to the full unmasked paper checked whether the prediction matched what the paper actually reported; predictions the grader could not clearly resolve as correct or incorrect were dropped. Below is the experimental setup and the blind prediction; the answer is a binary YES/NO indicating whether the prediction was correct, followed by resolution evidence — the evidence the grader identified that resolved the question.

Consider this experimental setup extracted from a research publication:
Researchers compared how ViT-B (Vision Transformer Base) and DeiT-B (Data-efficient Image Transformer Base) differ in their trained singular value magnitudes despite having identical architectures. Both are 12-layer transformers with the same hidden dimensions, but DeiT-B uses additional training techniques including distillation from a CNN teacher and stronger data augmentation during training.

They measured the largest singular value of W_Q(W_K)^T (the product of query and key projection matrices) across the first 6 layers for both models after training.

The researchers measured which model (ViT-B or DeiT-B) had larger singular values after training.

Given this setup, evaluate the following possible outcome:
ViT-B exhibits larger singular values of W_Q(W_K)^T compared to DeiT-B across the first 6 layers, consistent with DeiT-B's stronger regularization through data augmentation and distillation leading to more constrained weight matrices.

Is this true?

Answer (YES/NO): NO